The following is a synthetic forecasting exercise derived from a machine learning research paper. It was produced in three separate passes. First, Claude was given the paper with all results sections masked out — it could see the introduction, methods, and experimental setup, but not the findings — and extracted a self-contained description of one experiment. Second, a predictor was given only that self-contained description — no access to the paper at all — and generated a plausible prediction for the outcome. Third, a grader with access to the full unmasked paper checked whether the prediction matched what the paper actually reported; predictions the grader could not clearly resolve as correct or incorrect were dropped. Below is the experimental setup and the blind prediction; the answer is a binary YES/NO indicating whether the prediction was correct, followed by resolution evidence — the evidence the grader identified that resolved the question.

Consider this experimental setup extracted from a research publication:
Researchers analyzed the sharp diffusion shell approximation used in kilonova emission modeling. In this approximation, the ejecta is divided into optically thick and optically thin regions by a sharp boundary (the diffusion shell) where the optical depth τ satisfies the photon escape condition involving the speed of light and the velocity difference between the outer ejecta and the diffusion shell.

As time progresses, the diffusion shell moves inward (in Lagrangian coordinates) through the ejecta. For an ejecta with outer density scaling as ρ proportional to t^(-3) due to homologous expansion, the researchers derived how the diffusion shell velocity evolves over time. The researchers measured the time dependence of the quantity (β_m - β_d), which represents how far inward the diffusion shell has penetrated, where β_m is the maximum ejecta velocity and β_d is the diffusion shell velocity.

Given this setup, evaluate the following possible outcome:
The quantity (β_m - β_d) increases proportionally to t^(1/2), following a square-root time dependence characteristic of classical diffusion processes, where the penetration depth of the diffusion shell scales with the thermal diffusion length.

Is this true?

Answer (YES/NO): NO